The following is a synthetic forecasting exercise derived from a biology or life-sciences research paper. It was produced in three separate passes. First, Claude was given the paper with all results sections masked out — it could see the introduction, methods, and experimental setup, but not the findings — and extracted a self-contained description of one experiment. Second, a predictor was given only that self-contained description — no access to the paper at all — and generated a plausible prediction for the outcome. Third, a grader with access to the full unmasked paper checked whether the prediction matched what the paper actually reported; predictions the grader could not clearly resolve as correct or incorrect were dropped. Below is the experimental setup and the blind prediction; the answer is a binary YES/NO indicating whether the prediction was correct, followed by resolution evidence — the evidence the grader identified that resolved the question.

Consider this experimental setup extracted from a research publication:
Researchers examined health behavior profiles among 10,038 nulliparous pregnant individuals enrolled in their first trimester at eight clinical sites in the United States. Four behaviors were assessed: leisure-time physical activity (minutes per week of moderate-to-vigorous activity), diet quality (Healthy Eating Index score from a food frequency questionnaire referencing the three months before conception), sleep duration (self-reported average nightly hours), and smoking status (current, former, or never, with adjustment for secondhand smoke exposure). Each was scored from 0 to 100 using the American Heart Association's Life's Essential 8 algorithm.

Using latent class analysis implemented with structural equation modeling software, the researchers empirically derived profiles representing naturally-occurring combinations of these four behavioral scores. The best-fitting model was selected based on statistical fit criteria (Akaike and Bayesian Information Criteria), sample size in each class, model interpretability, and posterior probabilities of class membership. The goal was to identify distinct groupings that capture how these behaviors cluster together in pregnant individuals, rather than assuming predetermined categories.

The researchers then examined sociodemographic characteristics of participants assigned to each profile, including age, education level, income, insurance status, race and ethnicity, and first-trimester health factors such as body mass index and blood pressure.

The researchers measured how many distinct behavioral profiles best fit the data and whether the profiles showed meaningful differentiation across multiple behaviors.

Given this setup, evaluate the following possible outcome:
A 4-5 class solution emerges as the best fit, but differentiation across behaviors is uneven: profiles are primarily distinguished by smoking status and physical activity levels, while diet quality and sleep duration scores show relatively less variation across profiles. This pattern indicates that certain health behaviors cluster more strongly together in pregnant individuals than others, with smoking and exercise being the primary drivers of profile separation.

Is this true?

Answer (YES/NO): NO